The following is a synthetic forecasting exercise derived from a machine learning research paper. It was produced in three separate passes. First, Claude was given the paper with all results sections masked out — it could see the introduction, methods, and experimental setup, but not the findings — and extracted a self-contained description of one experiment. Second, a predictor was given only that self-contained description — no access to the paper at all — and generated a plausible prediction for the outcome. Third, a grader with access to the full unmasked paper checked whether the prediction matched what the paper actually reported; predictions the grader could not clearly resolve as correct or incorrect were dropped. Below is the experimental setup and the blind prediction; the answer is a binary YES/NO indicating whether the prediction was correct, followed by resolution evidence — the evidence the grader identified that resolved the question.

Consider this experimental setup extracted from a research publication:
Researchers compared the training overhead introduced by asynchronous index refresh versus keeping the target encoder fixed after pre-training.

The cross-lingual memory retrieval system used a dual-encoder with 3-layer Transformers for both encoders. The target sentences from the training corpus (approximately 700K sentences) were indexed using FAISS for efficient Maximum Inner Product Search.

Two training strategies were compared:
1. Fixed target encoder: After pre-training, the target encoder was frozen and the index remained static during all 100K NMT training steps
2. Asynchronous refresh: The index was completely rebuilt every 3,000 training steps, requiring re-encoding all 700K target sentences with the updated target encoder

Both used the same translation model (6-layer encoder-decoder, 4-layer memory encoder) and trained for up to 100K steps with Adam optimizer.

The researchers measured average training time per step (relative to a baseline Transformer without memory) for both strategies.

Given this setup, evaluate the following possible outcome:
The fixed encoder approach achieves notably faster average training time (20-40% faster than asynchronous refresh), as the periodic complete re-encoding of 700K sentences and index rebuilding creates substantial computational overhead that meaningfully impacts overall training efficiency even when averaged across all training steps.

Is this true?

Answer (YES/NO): NO